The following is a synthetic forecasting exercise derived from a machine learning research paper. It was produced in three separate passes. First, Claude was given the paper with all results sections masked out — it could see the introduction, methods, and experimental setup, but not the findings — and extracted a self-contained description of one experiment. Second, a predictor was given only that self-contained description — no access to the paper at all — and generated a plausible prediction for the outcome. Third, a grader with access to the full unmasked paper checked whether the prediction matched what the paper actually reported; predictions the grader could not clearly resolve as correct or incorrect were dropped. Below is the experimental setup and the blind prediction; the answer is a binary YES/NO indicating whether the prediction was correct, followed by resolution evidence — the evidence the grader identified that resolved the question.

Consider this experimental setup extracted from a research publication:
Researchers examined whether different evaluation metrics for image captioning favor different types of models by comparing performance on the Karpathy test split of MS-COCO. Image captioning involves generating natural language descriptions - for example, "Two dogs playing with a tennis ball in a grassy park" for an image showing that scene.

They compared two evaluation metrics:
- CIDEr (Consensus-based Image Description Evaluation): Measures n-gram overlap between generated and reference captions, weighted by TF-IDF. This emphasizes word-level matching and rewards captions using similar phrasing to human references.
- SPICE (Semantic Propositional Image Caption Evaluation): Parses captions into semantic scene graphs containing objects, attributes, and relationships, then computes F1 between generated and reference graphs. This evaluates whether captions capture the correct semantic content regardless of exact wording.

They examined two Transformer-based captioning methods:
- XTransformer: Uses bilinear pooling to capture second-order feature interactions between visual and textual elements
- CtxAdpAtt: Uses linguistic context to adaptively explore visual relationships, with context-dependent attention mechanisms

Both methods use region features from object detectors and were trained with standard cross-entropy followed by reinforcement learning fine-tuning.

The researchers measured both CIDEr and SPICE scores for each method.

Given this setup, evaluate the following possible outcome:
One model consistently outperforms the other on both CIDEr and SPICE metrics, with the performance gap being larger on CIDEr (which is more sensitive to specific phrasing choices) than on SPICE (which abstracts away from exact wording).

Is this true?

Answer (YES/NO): NO